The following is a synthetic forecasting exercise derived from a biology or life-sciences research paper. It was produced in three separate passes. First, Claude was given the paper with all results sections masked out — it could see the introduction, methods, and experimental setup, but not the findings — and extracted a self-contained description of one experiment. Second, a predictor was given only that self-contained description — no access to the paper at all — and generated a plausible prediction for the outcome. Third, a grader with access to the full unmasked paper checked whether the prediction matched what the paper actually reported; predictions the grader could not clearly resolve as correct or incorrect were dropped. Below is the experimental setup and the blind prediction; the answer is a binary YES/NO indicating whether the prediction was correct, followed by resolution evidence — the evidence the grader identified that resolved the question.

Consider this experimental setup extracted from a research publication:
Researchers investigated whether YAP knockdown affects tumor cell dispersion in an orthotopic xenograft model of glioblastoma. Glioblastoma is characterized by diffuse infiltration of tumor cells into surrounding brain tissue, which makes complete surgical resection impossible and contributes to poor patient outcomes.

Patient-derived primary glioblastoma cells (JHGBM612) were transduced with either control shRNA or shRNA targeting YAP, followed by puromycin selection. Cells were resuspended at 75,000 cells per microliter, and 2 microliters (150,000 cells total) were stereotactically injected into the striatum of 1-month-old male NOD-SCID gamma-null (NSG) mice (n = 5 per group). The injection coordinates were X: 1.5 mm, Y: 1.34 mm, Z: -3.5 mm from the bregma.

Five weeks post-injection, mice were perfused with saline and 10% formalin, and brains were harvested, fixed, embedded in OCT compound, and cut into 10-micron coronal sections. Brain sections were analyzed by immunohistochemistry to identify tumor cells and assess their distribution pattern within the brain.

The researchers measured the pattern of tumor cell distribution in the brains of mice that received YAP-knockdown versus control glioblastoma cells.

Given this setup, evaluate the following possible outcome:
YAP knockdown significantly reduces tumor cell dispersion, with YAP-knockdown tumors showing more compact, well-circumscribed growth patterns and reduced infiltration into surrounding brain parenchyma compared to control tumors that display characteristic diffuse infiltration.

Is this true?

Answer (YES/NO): YES